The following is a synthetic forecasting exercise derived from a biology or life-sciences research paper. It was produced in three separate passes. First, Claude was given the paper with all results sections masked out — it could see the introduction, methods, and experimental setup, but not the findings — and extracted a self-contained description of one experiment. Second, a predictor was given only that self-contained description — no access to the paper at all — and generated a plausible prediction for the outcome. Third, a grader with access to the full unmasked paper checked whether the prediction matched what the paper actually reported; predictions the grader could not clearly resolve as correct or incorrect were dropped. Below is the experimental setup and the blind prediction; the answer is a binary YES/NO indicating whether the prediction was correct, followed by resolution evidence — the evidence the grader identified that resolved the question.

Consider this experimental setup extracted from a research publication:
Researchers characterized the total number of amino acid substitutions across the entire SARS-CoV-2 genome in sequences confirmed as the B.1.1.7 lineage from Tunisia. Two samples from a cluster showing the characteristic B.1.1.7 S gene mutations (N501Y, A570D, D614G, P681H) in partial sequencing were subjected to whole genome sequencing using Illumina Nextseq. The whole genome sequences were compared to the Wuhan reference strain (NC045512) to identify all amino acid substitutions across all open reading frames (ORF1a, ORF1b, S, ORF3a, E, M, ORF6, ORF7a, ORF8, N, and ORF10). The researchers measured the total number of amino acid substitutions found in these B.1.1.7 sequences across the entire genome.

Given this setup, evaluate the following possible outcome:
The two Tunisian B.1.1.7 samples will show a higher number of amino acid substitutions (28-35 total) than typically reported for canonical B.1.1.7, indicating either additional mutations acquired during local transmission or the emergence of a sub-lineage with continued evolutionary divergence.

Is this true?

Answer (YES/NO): NO